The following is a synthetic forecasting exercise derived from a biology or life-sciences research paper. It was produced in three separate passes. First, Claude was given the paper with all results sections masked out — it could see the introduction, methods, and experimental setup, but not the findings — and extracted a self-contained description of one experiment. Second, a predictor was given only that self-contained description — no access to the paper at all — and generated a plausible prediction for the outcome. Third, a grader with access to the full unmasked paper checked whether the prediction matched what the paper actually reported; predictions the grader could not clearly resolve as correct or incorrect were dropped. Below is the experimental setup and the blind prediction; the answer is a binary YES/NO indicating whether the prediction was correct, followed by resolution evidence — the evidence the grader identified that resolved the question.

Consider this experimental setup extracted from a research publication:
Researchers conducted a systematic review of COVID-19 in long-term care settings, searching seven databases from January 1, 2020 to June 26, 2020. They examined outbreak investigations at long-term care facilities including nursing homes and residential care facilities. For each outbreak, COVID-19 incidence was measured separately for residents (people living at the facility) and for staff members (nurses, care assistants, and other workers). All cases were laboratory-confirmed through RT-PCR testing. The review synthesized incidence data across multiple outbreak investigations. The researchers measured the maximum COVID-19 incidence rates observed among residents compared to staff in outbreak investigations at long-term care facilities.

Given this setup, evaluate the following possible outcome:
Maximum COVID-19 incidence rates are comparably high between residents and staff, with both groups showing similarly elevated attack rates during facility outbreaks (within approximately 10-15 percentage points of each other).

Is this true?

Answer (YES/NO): NO